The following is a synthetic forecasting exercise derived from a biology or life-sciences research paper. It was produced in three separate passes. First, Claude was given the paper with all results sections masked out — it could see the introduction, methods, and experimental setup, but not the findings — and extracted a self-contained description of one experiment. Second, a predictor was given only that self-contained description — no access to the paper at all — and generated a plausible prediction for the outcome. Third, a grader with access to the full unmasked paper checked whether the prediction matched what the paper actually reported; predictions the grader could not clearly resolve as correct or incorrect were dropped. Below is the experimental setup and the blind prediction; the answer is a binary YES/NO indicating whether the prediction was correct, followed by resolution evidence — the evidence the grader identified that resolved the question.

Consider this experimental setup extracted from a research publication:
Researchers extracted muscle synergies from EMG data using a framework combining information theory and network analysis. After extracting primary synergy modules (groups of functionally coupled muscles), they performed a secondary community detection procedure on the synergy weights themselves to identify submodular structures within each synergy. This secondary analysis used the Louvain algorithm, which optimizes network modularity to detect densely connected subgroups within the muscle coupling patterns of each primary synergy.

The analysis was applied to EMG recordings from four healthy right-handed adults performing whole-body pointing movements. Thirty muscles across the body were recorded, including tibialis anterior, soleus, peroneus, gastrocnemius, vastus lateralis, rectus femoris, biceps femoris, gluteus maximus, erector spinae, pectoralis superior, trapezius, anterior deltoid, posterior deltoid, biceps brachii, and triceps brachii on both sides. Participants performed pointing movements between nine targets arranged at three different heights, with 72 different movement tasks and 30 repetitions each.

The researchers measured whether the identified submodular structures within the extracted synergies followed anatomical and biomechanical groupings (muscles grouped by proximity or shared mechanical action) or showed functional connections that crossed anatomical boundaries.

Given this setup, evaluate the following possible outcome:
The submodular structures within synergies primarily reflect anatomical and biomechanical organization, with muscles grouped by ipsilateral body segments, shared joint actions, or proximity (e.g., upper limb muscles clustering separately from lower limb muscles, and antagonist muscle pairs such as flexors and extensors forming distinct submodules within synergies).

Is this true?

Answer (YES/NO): NO